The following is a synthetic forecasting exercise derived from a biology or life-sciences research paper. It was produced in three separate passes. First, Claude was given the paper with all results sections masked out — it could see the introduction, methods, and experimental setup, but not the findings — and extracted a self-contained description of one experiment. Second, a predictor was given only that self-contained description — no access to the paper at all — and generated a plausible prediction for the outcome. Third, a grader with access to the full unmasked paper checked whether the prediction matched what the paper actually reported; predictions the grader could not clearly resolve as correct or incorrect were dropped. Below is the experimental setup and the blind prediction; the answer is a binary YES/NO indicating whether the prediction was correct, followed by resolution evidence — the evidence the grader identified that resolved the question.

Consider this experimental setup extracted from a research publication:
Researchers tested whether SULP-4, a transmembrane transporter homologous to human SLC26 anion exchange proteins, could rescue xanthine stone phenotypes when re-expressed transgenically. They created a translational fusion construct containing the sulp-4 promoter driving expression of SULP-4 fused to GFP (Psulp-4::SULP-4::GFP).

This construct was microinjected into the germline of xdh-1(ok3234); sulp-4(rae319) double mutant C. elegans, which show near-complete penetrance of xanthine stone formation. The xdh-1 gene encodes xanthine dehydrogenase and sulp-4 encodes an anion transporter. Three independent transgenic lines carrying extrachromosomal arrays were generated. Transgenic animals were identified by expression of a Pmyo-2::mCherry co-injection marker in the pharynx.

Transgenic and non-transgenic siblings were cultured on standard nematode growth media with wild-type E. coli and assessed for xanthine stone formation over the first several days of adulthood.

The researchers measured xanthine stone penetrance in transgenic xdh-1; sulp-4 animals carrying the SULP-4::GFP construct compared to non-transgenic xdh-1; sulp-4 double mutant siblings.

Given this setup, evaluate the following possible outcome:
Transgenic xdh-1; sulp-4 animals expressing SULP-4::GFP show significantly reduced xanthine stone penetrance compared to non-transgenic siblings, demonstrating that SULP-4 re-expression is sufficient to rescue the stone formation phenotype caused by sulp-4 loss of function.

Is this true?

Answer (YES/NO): YES